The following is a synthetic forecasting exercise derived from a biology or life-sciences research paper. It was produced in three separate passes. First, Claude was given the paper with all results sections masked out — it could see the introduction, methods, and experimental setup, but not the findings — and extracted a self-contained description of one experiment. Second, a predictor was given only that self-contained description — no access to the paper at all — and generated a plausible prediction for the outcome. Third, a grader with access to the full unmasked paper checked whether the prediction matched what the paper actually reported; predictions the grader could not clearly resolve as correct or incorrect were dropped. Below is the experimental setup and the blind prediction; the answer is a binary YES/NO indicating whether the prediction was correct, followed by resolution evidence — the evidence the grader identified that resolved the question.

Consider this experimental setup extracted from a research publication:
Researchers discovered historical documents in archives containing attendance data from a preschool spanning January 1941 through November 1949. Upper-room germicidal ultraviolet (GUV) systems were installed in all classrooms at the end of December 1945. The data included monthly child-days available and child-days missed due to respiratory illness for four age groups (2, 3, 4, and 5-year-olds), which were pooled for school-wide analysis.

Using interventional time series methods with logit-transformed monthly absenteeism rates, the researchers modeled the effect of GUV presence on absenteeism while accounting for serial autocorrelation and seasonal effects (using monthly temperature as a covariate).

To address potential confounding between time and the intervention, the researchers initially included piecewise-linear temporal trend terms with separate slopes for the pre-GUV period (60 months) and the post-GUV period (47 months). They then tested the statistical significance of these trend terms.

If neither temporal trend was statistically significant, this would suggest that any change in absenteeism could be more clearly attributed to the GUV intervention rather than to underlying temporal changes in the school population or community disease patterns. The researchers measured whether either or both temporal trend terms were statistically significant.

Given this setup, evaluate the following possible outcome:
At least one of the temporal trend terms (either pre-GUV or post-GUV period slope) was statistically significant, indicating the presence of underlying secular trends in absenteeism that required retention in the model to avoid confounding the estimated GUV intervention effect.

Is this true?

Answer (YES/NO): NO